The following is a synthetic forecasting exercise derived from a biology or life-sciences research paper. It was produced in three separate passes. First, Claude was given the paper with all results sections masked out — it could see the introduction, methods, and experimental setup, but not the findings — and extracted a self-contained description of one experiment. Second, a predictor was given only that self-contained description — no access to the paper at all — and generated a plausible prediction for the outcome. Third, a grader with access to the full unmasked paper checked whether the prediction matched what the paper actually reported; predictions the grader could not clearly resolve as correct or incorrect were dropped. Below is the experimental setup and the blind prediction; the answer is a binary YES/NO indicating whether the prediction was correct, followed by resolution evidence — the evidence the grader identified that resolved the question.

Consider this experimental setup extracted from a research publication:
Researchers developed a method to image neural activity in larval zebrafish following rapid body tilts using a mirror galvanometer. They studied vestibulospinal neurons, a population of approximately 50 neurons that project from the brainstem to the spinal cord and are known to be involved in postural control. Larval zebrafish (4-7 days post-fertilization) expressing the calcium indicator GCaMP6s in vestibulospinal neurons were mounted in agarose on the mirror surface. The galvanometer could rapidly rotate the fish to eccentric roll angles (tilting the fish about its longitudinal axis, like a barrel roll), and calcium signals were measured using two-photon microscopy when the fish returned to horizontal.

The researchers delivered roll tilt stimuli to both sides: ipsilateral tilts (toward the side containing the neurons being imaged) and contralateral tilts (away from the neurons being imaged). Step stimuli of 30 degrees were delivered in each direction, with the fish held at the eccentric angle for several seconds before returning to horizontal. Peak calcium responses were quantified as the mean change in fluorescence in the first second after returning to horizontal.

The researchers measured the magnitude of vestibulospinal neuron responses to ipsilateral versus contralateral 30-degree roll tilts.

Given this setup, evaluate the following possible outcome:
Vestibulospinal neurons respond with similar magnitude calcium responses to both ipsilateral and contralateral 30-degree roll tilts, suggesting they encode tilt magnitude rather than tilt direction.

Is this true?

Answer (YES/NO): NO